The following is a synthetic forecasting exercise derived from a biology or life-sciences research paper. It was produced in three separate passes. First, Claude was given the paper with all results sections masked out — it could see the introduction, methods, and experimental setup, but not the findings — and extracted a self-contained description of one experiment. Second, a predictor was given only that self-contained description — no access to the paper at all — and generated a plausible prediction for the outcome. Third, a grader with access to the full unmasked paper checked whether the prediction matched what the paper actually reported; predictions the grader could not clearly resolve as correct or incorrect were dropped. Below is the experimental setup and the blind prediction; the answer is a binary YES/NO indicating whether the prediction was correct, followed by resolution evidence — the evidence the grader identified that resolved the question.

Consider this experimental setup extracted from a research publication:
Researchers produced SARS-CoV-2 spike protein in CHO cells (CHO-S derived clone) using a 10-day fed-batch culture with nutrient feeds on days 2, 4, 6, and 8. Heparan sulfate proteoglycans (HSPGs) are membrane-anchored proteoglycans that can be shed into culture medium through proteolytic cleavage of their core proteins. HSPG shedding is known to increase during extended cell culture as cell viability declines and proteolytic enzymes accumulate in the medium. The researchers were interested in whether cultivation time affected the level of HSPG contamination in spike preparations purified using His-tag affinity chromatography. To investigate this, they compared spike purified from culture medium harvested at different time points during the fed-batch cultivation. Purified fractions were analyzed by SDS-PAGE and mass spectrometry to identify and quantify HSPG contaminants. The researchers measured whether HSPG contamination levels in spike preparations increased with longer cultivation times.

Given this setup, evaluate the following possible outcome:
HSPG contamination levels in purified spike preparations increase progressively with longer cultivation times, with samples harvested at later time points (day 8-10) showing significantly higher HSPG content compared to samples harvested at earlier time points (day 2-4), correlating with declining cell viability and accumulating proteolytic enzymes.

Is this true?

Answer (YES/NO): NO